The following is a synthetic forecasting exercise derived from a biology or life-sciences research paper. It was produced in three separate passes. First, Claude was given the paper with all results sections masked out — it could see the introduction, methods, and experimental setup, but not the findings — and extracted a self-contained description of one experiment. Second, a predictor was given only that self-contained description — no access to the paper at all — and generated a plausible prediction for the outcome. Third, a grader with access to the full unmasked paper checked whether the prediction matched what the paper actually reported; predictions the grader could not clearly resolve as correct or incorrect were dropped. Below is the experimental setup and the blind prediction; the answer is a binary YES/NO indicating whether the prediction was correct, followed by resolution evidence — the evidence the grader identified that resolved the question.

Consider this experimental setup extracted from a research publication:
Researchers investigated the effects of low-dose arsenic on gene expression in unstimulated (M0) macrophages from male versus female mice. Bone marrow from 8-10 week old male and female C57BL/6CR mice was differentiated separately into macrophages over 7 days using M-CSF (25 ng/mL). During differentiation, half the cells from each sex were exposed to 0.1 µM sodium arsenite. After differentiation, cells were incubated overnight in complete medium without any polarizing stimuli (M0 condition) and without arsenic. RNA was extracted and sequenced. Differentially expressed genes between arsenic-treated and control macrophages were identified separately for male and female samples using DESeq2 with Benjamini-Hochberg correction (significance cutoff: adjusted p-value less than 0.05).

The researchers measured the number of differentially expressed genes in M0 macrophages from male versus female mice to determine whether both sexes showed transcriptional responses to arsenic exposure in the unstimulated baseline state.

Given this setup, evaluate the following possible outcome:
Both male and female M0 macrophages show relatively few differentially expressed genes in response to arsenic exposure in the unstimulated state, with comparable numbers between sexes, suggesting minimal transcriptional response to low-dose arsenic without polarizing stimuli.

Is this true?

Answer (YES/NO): NO